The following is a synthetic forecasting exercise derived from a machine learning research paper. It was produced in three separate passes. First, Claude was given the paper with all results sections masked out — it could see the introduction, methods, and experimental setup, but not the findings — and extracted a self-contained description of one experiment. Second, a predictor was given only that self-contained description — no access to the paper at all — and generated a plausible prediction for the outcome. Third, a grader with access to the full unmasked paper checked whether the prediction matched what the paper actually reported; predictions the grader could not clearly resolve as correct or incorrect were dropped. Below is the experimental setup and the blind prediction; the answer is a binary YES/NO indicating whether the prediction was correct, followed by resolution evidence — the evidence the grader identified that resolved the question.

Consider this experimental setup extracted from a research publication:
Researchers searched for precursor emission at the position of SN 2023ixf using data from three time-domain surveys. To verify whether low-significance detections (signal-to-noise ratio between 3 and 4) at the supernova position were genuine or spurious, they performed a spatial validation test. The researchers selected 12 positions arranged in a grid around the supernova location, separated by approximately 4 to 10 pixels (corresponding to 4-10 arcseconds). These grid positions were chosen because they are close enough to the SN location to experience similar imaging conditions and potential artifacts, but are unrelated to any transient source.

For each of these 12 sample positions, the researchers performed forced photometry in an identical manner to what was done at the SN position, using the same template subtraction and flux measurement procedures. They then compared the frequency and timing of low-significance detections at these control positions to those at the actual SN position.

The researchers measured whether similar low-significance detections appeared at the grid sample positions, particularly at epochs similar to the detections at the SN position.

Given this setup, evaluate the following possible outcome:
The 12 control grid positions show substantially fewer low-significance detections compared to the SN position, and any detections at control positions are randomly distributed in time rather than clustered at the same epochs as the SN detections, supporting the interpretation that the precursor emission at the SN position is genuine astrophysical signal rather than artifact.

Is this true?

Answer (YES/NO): NO